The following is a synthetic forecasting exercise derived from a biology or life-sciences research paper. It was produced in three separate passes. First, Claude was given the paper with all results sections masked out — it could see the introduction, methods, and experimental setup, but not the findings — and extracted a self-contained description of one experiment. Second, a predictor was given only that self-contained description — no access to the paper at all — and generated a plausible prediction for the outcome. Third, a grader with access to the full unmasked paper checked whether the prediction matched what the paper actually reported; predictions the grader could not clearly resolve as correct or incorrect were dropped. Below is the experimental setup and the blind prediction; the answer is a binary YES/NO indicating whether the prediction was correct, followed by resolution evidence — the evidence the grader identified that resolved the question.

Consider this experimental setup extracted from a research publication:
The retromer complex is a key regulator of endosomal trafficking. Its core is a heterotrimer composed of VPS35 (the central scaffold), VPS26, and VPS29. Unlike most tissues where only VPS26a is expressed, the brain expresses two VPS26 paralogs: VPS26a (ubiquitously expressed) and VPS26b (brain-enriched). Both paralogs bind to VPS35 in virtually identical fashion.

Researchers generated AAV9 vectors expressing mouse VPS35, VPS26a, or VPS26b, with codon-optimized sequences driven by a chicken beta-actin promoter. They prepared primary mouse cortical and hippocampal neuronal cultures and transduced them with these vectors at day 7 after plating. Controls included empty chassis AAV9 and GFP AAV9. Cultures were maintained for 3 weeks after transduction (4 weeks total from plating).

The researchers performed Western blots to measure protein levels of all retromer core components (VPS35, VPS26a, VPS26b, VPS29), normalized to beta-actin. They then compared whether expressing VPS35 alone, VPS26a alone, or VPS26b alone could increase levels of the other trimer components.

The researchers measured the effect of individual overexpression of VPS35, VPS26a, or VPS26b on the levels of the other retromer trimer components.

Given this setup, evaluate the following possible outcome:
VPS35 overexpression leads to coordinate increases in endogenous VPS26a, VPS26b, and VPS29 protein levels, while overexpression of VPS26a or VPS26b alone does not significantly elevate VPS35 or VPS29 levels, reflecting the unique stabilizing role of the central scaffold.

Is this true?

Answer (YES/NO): NO